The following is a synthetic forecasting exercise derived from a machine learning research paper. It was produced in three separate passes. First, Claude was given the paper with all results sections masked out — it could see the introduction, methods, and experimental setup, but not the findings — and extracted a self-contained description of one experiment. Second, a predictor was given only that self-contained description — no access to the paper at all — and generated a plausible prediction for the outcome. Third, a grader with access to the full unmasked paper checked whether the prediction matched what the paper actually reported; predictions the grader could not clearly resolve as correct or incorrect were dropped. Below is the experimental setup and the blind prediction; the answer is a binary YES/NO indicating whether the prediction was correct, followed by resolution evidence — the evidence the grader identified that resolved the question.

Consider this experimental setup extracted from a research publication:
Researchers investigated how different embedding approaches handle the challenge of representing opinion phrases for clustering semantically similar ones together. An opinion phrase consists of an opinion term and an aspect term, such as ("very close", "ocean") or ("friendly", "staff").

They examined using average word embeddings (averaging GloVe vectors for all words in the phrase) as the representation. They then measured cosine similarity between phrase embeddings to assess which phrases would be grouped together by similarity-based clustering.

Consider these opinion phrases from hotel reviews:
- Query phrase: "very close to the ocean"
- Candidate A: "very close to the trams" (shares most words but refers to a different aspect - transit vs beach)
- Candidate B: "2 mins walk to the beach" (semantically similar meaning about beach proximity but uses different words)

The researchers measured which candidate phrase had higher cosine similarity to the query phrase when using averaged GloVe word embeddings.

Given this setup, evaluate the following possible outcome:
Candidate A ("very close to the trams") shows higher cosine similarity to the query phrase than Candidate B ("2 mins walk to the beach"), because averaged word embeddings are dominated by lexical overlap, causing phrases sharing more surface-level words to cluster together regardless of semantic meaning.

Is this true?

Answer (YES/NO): YES